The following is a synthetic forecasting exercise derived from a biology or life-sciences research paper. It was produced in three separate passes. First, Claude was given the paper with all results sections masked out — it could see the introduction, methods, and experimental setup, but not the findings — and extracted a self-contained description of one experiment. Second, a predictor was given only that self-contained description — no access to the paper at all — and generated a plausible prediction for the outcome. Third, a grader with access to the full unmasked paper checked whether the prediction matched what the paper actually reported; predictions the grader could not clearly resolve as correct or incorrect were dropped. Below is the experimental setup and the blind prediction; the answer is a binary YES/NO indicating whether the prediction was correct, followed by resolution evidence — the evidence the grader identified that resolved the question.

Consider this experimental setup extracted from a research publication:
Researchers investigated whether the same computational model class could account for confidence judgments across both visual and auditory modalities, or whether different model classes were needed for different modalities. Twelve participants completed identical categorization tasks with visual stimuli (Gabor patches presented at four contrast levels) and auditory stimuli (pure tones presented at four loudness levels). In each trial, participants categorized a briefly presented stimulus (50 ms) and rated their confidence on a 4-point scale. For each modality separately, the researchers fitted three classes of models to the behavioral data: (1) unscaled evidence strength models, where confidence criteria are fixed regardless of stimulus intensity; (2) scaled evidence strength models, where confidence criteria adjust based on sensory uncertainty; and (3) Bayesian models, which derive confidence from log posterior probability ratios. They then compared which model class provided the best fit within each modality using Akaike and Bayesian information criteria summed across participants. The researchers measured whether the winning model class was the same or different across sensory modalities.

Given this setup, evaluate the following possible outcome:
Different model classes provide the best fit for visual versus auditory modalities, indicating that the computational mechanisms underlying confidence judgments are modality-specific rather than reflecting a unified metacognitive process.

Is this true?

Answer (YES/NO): NO